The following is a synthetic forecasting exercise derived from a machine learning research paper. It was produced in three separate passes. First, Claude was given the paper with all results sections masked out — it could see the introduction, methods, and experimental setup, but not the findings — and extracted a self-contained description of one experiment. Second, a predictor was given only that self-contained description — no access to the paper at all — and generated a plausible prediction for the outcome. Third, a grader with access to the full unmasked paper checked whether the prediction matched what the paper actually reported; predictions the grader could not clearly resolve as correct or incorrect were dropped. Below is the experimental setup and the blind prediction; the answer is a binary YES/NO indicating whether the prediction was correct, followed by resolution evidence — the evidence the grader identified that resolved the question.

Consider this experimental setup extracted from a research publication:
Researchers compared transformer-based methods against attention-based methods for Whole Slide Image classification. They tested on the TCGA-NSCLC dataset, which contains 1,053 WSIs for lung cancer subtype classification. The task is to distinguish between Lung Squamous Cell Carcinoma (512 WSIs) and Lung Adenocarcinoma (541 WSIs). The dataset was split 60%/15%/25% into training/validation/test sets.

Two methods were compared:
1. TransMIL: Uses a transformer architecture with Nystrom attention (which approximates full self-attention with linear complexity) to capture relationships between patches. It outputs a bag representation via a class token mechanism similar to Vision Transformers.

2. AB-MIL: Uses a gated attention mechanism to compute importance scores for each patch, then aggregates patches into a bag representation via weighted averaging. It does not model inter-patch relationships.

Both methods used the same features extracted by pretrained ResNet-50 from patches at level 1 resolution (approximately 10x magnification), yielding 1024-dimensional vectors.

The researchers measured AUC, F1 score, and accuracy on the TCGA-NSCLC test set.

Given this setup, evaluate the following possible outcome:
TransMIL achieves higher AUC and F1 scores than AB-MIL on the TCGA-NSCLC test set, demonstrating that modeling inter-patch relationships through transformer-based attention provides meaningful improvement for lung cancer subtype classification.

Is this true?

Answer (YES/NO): NO